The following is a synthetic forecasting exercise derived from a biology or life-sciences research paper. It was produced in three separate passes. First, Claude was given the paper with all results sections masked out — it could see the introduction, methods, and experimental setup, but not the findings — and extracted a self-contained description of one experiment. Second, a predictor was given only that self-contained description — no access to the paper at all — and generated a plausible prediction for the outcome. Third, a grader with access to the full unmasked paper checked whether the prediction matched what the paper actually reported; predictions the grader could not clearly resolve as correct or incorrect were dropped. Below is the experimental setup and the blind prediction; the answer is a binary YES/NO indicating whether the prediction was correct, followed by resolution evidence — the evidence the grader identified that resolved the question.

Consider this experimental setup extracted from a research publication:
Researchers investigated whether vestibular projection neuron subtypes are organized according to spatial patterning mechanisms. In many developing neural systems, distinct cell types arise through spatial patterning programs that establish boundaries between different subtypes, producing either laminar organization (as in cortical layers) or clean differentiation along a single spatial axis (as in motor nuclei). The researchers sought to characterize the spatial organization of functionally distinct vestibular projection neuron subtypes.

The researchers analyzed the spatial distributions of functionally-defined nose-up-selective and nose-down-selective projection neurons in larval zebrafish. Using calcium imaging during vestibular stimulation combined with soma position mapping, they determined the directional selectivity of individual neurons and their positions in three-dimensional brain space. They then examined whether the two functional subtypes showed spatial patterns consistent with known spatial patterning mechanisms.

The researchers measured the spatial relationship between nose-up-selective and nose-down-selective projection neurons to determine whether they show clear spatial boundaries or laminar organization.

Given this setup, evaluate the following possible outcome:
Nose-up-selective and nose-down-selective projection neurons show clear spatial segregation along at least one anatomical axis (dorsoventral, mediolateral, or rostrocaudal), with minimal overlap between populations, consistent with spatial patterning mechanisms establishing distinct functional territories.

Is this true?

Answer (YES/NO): NO